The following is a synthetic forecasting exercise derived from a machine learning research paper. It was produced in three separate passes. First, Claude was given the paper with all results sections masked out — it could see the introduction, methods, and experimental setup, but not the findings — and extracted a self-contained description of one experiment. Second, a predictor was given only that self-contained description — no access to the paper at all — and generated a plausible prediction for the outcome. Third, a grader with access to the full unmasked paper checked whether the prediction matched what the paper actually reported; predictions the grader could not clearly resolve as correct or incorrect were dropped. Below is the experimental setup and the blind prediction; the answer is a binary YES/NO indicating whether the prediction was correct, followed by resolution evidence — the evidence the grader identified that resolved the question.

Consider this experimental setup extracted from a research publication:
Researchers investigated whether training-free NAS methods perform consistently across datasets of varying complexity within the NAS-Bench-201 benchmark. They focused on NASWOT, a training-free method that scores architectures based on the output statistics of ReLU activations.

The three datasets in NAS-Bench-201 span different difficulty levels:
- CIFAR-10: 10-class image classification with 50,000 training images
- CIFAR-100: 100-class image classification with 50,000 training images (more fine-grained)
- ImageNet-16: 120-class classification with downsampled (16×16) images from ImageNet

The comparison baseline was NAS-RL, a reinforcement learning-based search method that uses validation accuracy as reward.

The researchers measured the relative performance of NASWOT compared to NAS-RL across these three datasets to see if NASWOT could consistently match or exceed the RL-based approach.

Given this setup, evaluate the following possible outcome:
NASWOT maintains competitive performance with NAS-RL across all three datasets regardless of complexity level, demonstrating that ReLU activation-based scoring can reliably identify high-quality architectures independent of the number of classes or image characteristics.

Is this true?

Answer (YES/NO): YES